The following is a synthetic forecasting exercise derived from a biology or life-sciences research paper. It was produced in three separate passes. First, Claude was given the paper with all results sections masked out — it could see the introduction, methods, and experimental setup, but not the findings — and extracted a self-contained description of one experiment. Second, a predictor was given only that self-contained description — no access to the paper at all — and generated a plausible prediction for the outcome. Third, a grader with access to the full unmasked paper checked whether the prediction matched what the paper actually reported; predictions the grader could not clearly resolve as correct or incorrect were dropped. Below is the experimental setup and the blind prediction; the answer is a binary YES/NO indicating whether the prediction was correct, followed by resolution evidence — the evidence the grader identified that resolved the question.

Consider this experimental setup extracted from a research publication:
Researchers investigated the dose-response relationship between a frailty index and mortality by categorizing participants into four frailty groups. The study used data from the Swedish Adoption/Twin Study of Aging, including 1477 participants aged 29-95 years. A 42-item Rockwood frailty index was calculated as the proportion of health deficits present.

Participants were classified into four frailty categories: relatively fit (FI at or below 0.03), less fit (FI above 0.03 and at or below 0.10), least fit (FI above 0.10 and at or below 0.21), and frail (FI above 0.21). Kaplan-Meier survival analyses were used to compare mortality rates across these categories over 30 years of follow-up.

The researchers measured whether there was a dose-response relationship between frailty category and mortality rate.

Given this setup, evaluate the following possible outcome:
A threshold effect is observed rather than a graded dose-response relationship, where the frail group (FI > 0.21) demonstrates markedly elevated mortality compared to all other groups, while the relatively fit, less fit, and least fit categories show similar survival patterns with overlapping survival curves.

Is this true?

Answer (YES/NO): NO